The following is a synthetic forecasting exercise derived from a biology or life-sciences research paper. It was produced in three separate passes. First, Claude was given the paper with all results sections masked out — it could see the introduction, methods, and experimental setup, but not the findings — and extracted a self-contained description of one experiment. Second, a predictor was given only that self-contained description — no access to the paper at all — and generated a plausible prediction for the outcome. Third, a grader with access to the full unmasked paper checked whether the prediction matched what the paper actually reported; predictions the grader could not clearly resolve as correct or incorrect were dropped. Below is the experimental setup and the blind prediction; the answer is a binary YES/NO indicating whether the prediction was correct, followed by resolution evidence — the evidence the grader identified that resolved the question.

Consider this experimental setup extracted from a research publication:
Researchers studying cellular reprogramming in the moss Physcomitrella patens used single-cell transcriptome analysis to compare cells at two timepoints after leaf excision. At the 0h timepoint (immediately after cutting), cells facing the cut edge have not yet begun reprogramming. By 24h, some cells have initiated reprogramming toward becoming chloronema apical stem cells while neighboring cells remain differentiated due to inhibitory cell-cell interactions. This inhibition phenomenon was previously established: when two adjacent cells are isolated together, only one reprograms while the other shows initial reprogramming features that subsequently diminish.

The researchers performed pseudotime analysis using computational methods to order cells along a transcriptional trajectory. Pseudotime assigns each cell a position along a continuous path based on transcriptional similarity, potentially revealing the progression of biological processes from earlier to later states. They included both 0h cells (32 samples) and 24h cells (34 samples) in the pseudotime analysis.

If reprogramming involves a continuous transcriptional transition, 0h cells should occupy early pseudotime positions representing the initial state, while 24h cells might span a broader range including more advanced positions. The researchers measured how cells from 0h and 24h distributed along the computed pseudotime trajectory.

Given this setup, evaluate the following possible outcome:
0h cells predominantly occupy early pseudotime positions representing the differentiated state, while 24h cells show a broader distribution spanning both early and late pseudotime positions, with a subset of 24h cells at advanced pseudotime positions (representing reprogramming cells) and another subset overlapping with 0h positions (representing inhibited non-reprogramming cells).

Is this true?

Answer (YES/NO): NO